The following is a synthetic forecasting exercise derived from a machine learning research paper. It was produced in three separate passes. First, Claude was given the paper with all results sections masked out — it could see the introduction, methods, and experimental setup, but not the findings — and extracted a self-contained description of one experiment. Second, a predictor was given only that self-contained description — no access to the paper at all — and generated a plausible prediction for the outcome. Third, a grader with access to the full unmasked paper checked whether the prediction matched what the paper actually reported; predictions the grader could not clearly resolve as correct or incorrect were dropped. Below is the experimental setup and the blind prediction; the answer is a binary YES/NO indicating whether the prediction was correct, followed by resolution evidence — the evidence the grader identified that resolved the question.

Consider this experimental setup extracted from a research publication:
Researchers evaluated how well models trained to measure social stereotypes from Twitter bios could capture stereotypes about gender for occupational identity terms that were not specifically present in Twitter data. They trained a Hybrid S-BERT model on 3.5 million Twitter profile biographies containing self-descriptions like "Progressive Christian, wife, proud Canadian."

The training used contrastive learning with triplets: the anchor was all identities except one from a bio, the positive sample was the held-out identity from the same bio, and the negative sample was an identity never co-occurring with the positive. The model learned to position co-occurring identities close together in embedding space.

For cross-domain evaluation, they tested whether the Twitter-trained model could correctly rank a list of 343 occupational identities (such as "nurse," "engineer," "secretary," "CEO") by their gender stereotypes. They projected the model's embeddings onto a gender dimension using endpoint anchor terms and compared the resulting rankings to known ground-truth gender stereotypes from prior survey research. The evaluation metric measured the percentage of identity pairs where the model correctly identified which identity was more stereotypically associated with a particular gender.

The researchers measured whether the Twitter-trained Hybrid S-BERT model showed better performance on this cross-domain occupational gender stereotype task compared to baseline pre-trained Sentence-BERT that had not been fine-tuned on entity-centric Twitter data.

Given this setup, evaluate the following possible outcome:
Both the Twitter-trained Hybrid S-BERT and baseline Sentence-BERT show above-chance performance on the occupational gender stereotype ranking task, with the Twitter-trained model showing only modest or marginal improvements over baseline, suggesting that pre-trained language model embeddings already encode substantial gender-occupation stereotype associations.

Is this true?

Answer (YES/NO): NO